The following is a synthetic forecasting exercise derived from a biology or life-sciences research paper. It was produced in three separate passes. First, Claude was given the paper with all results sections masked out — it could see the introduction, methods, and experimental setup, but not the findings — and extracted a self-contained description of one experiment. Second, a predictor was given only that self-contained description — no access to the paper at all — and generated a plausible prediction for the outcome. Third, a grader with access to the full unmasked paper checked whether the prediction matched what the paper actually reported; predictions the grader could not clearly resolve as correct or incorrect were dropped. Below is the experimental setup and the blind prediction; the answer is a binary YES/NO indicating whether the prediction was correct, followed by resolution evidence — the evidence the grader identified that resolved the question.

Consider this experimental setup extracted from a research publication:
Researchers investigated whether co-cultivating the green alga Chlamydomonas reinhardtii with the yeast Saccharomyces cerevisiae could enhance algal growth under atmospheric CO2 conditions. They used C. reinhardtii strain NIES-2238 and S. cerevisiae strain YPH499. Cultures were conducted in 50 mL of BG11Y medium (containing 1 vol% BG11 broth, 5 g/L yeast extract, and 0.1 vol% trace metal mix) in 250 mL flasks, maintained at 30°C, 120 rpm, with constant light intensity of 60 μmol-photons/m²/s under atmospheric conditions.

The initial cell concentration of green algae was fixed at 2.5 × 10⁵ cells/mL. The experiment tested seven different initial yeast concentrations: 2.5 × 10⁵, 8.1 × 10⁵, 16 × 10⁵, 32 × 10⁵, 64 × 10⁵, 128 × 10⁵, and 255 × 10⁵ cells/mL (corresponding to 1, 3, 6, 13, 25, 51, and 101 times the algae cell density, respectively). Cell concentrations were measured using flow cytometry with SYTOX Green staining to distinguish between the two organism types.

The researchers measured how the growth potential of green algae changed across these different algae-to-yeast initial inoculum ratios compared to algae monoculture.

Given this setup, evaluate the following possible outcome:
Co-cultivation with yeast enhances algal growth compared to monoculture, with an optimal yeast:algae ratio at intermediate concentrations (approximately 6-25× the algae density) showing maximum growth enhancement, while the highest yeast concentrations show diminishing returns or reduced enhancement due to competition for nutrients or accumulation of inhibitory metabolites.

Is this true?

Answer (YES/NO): NO